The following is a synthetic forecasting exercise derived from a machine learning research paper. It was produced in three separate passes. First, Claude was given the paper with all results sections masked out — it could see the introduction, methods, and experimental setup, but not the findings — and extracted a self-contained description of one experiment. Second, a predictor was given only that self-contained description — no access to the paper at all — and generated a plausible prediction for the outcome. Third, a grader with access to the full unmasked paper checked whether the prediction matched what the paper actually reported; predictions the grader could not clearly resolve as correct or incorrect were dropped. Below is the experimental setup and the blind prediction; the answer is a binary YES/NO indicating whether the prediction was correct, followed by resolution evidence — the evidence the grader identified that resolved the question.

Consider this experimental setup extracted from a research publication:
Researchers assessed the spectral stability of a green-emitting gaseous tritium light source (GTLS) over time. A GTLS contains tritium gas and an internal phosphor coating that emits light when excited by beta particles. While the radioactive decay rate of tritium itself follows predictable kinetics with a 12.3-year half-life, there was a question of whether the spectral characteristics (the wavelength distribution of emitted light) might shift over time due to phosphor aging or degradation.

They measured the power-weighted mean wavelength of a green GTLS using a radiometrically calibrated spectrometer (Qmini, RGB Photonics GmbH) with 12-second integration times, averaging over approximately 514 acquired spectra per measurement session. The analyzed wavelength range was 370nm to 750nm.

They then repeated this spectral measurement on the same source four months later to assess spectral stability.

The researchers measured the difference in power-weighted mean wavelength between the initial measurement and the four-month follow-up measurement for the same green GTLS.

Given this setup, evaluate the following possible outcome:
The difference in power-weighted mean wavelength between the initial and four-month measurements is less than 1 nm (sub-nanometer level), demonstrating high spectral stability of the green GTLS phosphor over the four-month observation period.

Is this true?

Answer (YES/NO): NO